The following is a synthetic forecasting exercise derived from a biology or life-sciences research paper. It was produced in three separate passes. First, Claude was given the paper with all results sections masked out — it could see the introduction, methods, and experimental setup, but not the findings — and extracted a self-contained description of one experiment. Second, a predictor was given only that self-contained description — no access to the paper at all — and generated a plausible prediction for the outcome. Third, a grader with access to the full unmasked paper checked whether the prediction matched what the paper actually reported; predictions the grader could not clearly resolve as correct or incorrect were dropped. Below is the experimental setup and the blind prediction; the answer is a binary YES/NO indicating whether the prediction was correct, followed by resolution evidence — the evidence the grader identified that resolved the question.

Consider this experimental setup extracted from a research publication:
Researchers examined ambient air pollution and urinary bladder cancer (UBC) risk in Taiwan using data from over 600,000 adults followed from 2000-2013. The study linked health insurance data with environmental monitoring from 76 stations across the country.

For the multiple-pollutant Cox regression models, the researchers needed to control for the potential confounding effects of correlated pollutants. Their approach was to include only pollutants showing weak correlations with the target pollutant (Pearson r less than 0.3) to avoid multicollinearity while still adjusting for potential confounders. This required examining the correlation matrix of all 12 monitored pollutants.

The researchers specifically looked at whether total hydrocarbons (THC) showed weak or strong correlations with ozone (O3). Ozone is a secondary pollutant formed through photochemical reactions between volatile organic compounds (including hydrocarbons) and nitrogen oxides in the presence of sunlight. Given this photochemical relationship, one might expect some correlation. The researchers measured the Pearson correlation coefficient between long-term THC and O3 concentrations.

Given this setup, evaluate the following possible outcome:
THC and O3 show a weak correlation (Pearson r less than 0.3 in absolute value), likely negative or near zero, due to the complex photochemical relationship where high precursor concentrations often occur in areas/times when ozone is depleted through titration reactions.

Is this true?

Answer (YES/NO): YES